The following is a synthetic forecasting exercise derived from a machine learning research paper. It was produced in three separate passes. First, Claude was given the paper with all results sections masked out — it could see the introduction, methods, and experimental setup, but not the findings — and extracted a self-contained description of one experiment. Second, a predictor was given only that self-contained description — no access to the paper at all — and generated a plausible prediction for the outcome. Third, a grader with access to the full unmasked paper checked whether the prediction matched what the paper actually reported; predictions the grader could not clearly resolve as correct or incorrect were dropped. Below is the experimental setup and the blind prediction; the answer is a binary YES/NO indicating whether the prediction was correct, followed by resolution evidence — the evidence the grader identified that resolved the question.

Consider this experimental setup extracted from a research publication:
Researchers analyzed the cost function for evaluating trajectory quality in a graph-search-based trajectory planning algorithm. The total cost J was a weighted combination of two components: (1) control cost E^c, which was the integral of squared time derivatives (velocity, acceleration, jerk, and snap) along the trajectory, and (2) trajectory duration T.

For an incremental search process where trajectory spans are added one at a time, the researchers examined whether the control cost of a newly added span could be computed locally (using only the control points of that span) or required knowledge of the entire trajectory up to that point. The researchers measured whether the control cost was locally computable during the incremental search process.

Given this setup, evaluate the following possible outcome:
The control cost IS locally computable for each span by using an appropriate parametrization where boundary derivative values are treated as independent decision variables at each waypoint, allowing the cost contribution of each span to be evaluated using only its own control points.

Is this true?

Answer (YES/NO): YES